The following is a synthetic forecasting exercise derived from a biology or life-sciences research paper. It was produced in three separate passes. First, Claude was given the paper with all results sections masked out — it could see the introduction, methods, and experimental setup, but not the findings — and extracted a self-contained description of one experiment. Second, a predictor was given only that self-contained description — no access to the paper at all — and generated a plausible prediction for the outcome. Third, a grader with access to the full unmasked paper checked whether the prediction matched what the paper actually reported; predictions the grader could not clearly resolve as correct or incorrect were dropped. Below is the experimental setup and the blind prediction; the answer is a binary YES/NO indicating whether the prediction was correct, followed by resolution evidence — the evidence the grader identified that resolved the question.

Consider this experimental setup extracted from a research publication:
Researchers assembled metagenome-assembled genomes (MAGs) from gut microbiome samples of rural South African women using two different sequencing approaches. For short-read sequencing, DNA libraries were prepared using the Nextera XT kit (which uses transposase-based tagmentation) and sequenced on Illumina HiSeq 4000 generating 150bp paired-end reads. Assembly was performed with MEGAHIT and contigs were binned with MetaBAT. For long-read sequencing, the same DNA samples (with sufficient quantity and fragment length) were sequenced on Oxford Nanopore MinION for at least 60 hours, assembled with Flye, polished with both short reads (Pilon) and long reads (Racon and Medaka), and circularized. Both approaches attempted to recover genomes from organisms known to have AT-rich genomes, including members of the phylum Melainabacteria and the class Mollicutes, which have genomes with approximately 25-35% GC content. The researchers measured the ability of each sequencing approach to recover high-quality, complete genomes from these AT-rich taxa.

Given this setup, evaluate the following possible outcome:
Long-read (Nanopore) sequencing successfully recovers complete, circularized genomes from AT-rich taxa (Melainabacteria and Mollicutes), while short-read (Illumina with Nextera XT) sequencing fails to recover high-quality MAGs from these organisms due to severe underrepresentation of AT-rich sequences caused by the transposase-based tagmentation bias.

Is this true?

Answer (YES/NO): NO